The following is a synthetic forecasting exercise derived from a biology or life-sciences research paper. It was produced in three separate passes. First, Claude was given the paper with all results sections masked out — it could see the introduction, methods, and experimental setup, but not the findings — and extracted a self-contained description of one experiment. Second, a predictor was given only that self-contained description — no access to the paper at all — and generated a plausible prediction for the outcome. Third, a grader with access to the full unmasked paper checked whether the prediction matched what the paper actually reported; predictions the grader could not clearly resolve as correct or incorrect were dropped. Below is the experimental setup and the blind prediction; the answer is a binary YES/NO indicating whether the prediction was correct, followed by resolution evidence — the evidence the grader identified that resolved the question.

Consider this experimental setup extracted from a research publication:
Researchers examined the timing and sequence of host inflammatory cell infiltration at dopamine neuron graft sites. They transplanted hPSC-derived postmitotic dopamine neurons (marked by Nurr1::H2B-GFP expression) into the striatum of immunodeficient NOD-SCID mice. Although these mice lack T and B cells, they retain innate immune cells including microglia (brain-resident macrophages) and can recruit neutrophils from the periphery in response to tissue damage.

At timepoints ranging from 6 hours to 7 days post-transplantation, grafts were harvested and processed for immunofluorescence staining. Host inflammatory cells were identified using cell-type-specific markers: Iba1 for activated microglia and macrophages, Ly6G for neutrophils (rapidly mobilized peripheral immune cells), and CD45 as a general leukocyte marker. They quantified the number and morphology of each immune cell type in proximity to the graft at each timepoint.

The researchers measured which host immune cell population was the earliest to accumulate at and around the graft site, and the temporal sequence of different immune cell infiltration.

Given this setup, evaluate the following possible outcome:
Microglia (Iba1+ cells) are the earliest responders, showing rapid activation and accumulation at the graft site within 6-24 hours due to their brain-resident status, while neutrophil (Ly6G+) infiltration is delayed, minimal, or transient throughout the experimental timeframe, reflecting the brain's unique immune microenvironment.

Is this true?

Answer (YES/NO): NO